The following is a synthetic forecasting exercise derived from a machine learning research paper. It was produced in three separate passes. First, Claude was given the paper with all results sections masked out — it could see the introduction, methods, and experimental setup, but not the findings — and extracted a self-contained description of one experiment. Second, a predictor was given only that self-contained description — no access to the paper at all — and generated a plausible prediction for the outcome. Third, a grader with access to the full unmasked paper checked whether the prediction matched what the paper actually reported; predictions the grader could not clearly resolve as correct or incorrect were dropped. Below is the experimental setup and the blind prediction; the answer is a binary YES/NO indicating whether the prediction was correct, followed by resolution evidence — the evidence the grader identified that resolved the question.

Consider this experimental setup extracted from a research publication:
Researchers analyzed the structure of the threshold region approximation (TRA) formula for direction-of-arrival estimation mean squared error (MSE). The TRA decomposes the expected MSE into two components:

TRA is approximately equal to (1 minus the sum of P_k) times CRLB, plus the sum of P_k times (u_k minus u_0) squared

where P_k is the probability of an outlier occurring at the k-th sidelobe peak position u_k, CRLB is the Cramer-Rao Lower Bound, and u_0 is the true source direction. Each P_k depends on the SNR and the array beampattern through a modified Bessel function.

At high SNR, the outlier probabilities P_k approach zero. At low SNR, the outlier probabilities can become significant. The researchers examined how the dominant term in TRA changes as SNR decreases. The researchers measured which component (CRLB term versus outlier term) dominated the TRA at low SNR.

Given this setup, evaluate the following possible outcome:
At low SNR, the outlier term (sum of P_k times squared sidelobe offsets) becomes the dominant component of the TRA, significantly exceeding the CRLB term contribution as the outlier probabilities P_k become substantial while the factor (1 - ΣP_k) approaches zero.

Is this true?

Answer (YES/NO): YES